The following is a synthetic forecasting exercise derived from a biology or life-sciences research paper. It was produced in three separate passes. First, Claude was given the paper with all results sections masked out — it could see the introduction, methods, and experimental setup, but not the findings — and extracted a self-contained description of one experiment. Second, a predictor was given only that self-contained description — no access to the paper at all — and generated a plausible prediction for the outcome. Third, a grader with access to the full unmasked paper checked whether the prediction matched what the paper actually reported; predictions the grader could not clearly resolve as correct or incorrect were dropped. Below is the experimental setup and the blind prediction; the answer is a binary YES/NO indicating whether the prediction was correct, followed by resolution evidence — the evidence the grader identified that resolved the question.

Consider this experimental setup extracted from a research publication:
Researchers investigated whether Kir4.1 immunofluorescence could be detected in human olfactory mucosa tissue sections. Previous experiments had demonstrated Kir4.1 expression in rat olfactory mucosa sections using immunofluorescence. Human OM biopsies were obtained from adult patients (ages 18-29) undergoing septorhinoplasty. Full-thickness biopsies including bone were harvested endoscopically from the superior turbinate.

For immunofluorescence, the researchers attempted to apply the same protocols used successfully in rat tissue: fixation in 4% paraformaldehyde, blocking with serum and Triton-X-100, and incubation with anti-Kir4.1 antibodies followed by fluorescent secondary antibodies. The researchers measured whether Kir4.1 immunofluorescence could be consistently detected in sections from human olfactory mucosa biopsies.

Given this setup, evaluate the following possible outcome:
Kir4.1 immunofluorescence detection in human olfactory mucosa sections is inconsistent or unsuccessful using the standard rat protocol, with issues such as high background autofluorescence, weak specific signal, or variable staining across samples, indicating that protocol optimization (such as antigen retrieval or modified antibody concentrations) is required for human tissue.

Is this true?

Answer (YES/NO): YES